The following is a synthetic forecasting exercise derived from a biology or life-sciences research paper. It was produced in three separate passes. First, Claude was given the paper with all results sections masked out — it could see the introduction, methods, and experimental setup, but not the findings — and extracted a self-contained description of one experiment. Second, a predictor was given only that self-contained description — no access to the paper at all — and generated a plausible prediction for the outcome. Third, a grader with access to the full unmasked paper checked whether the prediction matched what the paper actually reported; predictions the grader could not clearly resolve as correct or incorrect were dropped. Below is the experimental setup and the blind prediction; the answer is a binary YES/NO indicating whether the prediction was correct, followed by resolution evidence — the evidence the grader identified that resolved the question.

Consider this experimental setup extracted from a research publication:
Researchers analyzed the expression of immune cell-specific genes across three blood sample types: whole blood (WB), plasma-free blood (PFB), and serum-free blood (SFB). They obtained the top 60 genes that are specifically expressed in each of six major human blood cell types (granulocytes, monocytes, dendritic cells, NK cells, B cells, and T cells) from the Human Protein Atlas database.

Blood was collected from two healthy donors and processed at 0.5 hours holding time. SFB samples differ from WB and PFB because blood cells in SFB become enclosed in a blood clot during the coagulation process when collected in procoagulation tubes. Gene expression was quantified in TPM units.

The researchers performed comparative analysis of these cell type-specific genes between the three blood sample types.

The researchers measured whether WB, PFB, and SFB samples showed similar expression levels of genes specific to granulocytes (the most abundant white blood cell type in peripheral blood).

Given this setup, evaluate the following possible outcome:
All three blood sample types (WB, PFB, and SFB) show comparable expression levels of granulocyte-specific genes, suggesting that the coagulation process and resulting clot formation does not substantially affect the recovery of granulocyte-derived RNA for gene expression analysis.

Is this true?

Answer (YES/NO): NO